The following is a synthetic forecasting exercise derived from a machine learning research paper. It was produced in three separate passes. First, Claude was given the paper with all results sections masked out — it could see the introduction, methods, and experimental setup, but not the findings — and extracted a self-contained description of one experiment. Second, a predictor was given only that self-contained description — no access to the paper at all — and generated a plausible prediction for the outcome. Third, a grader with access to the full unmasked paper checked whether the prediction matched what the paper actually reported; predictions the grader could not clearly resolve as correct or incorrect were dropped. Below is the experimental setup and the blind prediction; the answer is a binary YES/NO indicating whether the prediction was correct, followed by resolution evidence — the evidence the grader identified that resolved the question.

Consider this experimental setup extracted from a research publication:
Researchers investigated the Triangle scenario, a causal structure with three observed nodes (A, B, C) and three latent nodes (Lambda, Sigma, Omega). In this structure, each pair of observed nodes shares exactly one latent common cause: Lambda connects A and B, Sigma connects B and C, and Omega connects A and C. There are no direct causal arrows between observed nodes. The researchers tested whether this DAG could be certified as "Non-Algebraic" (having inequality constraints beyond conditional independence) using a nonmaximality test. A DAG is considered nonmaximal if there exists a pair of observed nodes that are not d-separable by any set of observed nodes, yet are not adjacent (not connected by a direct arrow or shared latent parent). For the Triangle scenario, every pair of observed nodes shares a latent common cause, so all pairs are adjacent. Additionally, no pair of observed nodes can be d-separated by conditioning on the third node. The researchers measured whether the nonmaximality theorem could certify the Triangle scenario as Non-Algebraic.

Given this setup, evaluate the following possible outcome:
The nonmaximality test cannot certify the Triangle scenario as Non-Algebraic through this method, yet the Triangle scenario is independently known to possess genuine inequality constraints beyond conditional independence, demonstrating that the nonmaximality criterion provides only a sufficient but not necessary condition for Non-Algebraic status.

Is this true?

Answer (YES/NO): YES